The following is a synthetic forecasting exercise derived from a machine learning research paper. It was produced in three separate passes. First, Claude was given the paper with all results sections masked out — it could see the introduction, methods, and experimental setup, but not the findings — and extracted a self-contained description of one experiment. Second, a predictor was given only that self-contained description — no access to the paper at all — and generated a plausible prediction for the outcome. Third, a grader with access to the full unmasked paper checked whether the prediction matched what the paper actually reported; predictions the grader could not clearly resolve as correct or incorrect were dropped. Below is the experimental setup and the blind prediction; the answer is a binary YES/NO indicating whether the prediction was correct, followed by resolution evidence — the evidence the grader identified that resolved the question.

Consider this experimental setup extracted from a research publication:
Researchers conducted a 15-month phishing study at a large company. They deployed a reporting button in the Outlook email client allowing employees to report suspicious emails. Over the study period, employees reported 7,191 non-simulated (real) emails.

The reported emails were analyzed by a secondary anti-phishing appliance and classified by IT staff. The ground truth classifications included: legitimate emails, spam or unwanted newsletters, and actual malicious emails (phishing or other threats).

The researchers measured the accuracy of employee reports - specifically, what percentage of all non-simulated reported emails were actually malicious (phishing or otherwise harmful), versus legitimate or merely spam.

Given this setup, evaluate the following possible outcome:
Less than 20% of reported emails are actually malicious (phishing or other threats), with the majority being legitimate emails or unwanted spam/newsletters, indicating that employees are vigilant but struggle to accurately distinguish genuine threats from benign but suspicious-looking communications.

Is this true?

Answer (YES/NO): YES